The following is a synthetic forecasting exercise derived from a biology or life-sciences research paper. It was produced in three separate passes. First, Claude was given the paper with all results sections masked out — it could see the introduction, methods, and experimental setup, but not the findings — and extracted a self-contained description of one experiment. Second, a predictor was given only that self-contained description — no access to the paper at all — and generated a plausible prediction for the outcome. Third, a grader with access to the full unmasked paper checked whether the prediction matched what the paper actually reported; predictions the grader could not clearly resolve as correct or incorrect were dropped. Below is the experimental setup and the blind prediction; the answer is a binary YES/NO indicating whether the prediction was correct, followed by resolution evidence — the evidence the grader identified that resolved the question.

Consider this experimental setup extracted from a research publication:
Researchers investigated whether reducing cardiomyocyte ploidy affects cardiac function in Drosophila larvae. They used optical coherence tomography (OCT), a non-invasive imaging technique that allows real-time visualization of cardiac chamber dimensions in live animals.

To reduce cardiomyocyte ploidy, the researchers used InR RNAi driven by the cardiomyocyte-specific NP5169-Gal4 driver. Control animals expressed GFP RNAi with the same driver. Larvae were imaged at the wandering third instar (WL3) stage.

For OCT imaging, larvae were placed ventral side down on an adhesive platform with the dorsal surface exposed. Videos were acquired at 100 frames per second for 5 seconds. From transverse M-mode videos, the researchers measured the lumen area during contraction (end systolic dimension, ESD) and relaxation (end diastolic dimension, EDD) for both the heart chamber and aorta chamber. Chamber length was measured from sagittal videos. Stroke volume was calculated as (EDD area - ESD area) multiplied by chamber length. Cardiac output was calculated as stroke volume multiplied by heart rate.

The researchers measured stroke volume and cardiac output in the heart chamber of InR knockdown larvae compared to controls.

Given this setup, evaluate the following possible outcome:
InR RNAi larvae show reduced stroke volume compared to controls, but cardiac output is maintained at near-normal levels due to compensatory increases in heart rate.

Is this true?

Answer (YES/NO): NO